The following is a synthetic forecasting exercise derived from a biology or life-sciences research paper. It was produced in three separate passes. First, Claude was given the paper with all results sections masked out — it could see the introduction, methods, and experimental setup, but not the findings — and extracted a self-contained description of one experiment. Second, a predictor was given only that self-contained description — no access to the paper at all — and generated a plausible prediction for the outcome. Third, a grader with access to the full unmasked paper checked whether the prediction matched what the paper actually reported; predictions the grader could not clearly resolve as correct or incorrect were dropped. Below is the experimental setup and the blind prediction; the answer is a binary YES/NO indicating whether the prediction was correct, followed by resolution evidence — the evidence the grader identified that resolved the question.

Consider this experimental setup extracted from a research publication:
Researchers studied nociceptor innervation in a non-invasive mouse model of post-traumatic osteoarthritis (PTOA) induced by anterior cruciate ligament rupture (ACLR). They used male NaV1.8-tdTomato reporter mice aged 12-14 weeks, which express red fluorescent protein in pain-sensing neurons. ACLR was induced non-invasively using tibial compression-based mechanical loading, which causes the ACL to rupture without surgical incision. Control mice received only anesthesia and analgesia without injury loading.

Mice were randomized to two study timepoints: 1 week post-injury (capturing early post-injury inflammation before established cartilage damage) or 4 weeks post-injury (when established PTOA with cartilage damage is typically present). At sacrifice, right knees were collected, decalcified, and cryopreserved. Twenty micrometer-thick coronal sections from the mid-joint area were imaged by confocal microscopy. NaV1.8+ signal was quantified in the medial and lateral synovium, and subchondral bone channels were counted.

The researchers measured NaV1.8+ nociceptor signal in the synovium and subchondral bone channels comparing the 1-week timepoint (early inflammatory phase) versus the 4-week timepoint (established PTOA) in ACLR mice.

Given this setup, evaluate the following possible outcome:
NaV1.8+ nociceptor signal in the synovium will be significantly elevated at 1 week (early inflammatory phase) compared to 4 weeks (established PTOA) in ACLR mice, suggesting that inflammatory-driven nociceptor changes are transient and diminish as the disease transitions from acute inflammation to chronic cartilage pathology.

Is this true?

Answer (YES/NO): NO